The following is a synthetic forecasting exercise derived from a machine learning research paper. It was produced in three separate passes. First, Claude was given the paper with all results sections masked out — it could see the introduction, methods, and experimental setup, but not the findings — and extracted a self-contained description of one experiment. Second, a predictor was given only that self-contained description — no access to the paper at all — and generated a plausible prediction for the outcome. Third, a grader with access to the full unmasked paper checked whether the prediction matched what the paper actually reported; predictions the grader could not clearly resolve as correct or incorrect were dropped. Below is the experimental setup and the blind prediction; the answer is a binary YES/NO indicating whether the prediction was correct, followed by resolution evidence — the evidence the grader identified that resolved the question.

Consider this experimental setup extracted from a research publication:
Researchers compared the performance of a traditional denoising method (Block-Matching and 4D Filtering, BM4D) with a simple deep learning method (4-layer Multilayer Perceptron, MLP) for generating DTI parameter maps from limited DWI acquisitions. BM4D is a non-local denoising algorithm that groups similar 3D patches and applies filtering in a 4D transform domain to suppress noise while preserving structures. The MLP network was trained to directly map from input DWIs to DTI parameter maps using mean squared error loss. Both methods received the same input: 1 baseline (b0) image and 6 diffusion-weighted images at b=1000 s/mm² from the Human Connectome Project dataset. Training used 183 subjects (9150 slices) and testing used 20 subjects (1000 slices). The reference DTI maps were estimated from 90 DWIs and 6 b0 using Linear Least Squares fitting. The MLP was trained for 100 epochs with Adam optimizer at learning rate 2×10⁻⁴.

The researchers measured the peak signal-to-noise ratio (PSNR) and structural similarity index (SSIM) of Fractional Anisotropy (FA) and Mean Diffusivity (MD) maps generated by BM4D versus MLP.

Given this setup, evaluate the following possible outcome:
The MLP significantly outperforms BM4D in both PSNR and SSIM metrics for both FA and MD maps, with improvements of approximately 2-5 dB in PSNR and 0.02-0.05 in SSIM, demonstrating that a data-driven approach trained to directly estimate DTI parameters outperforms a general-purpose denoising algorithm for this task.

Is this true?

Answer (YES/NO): NO